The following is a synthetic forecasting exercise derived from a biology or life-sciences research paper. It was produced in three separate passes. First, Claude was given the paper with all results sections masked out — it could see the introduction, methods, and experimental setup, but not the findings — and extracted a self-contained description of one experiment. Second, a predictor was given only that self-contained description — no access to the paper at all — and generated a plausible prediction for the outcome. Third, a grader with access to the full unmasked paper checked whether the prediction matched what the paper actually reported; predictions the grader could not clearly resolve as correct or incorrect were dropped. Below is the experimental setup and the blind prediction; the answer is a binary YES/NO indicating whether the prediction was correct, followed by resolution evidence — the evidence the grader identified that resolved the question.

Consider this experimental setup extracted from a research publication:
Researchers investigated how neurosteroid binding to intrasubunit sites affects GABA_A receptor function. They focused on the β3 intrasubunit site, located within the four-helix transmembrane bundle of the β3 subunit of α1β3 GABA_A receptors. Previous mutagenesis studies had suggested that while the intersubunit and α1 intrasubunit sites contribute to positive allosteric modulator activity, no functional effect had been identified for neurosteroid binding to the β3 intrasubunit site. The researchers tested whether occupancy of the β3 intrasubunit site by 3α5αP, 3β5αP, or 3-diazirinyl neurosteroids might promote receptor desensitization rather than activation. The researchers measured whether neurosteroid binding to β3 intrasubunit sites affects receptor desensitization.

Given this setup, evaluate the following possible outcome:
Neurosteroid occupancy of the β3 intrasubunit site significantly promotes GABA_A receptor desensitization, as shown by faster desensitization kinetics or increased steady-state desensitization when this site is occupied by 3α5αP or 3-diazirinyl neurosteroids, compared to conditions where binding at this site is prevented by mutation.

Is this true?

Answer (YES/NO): NO